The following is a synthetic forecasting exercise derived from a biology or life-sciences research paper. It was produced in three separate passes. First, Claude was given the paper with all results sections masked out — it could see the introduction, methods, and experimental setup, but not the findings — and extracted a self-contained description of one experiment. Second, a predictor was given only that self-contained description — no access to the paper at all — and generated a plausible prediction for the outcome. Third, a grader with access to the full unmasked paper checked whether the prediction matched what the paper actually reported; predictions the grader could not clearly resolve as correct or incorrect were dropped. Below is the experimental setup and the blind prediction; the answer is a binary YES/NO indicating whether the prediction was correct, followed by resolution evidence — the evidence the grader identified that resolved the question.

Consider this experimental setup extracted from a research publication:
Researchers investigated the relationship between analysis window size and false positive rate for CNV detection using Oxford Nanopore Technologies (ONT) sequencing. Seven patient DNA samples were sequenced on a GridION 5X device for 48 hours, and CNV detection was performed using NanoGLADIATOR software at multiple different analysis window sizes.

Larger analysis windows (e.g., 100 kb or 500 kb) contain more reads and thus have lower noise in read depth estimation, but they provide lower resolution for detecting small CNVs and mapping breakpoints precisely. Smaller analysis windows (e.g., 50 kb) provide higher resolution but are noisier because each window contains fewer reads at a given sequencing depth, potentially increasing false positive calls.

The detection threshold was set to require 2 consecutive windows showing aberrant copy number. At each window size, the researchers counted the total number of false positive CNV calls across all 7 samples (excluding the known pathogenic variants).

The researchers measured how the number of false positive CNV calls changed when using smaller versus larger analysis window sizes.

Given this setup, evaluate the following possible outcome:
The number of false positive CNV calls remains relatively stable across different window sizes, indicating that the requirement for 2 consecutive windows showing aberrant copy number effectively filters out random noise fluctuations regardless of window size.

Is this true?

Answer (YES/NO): NO